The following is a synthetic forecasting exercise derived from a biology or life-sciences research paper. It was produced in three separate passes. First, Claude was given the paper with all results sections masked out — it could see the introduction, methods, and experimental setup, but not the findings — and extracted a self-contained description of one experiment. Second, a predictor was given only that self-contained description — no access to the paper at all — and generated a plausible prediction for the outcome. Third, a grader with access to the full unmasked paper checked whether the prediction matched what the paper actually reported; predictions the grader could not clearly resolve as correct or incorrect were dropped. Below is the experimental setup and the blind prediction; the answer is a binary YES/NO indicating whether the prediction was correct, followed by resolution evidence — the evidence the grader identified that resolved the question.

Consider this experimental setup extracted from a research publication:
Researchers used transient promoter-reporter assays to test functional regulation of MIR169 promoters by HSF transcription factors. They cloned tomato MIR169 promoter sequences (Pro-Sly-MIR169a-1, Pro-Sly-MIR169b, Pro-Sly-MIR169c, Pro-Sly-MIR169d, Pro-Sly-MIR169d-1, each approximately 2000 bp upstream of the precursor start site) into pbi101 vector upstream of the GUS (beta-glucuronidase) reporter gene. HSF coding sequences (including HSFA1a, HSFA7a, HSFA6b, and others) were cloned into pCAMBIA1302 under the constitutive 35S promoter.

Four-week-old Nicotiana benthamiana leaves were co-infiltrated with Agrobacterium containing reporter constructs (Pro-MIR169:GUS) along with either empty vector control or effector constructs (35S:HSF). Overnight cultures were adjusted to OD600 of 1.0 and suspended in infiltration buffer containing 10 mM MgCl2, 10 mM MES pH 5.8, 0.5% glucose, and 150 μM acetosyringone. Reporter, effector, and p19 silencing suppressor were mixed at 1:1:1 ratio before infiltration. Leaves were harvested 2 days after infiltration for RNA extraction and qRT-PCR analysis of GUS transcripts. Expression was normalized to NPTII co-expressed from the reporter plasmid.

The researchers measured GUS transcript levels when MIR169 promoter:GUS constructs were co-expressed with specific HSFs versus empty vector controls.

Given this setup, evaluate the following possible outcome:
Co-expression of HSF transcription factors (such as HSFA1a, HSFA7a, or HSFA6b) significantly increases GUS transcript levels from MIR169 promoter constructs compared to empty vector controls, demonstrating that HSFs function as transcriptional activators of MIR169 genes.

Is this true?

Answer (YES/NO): NO